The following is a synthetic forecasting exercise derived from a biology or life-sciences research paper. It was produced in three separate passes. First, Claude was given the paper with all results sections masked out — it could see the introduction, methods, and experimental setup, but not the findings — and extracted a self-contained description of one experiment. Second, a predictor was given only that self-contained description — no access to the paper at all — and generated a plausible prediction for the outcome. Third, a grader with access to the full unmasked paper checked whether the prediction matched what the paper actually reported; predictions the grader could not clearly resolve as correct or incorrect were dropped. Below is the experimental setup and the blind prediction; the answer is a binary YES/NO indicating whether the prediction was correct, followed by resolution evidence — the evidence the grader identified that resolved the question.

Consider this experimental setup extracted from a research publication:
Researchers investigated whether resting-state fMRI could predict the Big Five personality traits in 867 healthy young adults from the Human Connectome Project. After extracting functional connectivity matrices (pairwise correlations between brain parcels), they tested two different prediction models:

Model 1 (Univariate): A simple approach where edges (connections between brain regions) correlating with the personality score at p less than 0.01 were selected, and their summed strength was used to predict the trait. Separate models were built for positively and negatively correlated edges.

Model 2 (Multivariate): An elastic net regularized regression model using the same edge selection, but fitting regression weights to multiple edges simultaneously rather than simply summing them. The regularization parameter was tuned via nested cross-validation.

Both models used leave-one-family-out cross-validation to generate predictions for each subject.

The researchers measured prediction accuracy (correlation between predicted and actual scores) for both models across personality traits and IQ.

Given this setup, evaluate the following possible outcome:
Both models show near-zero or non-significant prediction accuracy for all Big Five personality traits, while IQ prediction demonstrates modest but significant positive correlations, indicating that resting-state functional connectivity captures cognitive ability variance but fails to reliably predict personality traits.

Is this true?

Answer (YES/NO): NO